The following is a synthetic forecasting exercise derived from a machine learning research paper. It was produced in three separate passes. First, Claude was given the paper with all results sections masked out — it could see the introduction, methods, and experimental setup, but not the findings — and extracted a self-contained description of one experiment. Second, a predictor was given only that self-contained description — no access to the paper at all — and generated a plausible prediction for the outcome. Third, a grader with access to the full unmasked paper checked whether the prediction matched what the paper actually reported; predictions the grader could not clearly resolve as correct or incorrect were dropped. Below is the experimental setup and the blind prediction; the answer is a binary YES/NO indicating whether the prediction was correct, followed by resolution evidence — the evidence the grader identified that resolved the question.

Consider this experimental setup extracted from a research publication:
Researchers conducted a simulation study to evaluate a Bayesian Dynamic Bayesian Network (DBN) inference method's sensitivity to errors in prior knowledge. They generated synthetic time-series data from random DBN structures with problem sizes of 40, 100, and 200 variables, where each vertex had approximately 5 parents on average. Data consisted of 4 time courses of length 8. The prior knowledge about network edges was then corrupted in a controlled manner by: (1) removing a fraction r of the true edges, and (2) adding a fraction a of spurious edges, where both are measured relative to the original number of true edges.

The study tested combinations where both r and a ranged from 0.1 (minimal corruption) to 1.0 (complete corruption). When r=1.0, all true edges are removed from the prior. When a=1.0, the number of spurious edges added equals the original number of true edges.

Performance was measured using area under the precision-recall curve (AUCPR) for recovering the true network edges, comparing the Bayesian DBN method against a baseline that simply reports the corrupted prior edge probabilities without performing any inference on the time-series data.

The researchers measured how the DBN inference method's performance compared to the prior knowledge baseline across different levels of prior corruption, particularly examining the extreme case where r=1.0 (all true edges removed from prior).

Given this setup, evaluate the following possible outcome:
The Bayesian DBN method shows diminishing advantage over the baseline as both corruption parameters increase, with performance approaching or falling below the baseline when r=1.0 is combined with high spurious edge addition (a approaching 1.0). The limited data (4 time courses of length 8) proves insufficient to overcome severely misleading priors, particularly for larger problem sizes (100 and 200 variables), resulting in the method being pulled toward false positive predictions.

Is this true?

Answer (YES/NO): NO